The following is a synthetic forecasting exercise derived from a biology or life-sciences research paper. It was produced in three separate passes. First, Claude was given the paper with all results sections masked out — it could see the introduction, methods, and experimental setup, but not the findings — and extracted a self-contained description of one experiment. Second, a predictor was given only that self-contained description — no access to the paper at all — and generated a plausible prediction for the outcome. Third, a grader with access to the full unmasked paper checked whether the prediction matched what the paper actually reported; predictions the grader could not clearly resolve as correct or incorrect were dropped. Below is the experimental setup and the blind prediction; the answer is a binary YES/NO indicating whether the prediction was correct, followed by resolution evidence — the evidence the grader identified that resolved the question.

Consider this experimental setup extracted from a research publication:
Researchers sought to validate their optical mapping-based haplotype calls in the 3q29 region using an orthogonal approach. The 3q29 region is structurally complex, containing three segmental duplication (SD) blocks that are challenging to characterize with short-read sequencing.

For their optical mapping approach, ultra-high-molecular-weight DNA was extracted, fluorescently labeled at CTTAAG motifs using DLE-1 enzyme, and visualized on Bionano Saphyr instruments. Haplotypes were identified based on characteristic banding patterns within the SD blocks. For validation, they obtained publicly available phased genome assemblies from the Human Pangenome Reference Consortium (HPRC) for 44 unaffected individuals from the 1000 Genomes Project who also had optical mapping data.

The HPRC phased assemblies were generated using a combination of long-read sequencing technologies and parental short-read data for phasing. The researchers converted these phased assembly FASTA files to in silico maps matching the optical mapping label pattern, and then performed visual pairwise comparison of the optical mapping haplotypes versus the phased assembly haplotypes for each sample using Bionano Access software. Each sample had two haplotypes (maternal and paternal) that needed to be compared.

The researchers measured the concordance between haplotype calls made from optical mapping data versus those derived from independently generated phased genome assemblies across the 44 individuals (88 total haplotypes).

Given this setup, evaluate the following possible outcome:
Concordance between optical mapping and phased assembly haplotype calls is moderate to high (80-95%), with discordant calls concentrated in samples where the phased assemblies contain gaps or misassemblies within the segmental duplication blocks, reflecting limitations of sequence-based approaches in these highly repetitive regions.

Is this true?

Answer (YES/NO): NO